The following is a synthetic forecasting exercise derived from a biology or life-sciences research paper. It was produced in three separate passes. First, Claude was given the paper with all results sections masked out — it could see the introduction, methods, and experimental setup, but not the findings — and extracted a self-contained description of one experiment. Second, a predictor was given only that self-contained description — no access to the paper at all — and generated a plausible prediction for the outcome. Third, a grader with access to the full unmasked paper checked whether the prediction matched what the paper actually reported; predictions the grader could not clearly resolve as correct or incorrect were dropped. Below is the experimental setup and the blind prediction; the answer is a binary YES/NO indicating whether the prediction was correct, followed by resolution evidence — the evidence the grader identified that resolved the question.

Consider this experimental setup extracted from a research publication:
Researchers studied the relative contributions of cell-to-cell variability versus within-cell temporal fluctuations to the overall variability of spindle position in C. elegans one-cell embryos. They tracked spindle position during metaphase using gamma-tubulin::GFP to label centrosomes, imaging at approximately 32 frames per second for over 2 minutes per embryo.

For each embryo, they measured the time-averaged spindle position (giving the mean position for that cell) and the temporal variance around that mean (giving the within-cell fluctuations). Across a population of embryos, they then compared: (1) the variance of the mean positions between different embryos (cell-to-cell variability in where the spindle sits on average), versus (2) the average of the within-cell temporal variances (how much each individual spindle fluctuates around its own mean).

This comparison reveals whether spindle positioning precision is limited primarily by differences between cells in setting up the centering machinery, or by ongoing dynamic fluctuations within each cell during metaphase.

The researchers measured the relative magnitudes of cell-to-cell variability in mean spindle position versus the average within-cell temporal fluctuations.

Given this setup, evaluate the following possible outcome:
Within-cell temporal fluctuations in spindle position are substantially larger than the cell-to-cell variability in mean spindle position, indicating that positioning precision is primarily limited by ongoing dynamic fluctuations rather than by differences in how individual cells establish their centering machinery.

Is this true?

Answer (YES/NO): NO